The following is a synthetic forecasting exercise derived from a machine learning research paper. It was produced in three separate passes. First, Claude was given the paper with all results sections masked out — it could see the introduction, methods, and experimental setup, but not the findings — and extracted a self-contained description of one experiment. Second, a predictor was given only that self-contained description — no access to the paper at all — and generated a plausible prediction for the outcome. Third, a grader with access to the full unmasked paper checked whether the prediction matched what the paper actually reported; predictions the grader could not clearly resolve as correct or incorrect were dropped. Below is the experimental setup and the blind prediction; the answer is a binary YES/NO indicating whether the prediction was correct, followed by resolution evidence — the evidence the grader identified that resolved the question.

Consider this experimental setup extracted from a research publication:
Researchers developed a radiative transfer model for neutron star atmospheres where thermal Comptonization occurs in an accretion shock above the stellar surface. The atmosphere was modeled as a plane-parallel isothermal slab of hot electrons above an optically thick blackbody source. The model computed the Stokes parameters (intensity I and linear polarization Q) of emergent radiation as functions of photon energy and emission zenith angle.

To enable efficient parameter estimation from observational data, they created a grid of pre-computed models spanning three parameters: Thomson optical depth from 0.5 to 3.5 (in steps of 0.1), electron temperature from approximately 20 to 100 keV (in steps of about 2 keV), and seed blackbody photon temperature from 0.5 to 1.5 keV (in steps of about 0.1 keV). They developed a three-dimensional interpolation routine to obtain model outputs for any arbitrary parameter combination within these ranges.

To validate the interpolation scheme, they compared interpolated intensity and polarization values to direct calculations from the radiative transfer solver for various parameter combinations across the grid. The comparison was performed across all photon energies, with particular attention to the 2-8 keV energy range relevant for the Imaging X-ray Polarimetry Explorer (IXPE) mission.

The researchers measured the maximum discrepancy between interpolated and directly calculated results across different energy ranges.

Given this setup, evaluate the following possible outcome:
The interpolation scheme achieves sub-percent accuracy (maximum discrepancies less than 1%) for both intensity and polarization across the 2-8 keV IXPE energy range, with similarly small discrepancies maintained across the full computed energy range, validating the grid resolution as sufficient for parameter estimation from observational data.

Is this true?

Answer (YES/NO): NO